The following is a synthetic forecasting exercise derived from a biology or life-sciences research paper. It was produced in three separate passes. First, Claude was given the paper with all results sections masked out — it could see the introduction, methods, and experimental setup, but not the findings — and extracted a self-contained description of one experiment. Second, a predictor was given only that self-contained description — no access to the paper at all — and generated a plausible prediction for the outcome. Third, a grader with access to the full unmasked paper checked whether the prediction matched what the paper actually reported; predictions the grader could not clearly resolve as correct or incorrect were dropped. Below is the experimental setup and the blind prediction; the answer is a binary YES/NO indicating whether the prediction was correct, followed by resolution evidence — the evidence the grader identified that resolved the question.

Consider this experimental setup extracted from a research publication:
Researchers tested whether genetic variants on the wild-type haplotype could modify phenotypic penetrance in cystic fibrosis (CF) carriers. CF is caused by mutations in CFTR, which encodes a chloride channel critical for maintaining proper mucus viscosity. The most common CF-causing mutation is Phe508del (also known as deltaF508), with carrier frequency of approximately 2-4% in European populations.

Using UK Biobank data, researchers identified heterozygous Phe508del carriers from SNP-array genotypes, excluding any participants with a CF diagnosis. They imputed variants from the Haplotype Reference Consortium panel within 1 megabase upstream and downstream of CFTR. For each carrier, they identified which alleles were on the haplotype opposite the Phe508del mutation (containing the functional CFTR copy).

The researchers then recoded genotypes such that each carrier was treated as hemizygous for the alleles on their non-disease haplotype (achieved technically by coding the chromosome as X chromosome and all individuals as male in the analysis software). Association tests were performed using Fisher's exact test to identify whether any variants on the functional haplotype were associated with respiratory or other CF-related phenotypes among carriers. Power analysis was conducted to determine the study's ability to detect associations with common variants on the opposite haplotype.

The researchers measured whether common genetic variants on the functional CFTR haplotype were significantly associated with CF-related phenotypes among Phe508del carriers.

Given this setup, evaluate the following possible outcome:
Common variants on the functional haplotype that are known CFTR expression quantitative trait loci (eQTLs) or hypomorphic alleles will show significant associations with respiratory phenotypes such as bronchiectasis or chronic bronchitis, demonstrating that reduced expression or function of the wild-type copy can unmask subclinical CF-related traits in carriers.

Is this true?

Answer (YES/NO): NO